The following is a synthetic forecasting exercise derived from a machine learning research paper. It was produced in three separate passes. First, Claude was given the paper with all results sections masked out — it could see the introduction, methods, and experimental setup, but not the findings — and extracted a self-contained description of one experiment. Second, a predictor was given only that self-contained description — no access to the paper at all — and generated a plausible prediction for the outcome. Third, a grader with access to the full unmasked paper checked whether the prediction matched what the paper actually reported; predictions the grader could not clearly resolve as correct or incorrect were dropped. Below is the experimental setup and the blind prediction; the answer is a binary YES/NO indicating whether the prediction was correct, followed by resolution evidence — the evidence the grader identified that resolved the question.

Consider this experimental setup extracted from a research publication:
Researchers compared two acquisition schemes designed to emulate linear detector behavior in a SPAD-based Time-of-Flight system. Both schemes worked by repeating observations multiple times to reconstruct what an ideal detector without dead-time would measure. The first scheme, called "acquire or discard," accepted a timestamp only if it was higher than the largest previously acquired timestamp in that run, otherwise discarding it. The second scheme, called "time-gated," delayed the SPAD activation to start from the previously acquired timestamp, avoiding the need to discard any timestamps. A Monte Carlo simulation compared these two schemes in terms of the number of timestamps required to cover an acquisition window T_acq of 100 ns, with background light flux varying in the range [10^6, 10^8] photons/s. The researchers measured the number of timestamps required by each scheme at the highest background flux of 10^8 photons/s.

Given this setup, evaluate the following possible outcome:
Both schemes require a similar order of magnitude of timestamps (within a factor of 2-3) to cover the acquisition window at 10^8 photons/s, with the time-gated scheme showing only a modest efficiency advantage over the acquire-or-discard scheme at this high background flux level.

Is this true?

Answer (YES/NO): NO